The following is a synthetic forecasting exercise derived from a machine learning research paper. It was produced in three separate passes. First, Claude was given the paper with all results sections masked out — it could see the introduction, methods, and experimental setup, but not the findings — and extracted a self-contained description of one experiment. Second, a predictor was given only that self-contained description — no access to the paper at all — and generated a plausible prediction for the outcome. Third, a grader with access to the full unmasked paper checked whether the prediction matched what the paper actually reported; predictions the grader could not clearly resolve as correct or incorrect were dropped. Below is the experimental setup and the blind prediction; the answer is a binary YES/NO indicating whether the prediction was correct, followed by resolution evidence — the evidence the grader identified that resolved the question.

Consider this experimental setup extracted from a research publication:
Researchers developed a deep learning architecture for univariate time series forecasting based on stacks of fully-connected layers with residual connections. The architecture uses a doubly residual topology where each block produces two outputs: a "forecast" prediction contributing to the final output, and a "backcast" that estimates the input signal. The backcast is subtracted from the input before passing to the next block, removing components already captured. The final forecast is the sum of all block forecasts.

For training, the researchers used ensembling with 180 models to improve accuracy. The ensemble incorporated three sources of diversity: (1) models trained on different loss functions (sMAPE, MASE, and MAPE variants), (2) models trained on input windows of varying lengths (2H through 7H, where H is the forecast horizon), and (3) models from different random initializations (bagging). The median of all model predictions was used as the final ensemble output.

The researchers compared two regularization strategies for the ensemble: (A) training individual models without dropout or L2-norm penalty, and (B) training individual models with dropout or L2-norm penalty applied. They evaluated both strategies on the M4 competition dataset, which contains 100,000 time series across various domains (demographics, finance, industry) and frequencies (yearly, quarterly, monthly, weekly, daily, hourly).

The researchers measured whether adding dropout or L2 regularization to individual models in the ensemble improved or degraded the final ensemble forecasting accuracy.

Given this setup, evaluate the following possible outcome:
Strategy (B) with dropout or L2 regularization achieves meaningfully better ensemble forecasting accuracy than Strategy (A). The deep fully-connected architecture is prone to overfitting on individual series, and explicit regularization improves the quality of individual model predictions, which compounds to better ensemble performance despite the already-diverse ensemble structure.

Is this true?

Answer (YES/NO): NO